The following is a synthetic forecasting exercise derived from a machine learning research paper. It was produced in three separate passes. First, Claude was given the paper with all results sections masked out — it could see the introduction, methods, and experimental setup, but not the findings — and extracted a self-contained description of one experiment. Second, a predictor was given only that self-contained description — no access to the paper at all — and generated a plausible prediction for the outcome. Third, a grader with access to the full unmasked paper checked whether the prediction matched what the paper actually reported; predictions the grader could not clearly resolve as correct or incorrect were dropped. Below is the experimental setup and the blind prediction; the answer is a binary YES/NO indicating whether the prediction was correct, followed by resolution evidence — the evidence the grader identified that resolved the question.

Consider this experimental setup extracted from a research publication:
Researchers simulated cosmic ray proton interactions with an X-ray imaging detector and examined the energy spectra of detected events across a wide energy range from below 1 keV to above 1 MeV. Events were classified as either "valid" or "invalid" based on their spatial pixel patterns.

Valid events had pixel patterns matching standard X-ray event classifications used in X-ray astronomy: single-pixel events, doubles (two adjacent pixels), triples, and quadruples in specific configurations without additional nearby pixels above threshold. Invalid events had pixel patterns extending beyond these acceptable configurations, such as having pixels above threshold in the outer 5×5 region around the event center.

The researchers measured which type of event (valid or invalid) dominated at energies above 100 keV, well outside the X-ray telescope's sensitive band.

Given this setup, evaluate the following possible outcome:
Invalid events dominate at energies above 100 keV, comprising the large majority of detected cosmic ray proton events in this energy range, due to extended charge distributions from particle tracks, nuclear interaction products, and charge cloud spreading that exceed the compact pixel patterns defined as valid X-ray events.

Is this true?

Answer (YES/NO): YES